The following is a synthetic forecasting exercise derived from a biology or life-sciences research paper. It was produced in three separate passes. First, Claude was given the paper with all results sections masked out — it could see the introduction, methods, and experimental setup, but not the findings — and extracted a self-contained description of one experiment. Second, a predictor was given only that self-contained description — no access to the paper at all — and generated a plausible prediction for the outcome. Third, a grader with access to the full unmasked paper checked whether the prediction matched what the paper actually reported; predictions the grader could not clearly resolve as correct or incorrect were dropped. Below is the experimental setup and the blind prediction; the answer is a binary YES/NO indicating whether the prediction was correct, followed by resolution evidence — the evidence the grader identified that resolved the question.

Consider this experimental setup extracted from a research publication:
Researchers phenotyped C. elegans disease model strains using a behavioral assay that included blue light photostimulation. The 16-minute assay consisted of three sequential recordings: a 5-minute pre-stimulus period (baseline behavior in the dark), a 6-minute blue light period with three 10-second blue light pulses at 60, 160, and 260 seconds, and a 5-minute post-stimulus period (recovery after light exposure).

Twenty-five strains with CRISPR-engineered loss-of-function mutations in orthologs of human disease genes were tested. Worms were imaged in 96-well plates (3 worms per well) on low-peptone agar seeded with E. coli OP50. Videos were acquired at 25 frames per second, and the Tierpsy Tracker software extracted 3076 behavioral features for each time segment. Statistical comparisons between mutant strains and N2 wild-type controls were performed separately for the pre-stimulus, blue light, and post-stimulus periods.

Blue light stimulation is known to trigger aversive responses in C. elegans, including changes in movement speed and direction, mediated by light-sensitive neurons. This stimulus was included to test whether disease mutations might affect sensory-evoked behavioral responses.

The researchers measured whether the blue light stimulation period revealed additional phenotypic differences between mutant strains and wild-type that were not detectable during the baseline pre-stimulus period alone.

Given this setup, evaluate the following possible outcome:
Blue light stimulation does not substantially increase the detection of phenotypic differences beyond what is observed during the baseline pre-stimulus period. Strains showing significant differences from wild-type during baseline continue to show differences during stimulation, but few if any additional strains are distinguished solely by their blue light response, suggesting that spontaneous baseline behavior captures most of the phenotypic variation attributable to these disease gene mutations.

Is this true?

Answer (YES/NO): NO